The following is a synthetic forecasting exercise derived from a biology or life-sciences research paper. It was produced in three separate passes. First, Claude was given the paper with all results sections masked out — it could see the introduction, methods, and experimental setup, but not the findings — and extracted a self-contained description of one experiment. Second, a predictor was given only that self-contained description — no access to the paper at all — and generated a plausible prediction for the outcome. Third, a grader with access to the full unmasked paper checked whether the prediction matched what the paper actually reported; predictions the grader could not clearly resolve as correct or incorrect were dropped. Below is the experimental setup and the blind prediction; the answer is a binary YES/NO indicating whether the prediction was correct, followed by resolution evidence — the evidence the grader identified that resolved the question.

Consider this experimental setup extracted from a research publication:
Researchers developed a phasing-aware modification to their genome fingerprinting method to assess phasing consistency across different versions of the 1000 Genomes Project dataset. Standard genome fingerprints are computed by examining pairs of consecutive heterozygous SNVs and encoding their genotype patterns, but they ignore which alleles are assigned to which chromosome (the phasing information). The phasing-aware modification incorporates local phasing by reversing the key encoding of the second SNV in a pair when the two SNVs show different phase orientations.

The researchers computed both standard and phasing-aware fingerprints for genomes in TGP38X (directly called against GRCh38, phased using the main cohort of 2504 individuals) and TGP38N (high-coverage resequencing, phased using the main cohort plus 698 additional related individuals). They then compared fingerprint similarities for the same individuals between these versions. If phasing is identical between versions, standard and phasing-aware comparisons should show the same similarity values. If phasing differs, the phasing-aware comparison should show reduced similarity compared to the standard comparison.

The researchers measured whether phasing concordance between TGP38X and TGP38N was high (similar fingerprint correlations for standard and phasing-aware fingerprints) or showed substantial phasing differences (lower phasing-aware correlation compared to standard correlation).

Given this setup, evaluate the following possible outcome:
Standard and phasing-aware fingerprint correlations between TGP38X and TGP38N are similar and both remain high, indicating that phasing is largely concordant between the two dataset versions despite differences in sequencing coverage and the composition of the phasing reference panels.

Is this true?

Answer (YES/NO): NO